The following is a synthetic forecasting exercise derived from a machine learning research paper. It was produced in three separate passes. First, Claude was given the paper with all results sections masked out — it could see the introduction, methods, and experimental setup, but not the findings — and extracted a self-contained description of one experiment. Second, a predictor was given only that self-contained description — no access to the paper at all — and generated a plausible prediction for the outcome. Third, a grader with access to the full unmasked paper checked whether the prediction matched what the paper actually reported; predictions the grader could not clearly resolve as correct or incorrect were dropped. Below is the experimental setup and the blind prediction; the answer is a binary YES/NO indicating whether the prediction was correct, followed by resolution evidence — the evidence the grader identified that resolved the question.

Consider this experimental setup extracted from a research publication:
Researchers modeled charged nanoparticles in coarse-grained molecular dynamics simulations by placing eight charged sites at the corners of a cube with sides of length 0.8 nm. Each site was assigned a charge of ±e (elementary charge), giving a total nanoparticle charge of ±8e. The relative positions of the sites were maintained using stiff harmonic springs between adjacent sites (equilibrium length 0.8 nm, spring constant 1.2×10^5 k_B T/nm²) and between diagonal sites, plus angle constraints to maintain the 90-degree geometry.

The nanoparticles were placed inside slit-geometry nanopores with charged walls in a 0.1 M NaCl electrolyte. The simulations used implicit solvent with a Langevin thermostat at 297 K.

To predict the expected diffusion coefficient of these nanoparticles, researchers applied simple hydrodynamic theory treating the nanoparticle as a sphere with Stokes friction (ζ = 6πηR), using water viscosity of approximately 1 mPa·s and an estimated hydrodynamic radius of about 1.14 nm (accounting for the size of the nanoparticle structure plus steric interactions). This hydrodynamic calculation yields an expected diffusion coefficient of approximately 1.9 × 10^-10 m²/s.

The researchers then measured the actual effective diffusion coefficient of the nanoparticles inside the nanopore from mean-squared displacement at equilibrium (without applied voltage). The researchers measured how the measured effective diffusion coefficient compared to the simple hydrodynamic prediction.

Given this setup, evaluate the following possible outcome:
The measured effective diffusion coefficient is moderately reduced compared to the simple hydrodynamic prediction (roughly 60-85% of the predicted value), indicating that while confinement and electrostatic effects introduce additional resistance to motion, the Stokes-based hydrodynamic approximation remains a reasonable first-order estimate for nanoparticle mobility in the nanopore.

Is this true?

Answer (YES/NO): NO